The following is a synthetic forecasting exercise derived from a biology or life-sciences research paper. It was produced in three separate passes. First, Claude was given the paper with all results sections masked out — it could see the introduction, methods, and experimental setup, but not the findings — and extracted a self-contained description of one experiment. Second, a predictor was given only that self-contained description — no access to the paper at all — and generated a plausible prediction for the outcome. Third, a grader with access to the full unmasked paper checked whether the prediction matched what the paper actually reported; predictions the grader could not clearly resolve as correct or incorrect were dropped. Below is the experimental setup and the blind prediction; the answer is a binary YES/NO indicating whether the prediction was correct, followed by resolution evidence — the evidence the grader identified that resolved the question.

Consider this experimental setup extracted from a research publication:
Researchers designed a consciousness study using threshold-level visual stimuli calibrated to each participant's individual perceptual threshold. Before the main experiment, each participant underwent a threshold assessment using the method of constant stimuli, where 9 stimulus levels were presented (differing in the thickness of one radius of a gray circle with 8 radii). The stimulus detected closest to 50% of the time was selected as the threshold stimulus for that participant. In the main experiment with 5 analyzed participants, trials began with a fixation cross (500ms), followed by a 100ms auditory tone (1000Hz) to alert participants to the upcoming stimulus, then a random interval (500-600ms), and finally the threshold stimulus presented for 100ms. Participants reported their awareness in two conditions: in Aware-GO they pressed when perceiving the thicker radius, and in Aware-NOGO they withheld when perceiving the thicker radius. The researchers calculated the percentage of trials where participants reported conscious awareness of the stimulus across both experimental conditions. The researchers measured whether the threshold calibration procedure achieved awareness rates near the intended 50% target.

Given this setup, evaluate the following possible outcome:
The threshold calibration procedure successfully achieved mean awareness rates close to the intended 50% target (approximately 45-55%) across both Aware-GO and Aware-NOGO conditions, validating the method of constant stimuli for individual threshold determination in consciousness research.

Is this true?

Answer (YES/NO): NO